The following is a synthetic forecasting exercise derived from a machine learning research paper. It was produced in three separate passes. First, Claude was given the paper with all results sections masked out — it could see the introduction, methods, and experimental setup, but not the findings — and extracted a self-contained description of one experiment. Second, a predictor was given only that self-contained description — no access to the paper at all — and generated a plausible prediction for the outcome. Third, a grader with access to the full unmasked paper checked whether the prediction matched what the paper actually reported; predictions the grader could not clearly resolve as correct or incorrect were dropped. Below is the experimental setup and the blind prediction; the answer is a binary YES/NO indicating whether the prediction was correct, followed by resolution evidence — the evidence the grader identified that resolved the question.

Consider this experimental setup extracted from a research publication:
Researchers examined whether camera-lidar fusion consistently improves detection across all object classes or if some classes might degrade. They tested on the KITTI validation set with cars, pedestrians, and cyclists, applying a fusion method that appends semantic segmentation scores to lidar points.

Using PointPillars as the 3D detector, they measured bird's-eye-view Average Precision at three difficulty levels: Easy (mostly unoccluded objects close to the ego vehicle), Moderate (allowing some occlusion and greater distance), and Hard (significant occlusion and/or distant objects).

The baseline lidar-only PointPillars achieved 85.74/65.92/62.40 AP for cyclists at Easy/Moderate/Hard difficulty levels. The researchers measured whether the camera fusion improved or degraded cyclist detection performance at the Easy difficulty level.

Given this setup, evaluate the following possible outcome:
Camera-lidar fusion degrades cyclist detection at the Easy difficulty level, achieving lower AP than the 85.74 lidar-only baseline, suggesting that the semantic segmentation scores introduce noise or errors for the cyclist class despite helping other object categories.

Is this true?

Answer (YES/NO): YES